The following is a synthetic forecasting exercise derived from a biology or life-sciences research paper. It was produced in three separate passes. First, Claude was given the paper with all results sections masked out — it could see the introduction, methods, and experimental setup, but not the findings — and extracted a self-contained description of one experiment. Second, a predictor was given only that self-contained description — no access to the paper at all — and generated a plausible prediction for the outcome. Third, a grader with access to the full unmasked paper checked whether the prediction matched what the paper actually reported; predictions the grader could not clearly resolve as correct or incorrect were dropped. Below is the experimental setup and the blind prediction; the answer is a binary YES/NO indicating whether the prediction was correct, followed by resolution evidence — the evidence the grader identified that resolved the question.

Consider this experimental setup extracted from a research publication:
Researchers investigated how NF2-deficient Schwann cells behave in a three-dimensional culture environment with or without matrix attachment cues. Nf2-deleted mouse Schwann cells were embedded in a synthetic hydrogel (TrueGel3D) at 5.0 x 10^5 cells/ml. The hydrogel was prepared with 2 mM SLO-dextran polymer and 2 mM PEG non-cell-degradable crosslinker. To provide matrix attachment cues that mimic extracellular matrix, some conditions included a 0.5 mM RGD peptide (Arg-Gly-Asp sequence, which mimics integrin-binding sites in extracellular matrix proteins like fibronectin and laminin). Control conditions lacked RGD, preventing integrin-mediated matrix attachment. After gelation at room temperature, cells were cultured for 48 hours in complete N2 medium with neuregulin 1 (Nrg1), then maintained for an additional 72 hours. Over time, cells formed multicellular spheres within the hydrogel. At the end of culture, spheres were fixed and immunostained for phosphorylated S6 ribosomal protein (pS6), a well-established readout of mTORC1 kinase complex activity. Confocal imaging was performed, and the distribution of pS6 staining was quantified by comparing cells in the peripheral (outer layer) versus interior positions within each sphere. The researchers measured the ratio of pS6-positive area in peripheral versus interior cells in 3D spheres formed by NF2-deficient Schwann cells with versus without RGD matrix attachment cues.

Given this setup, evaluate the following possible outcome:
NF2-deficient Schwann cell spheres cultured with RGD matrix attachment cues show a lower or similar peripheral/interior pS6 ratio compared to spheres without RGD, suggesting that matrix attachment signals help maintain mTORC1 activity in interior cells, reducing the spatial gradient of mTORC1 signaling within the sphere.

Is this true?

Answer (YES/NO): YES